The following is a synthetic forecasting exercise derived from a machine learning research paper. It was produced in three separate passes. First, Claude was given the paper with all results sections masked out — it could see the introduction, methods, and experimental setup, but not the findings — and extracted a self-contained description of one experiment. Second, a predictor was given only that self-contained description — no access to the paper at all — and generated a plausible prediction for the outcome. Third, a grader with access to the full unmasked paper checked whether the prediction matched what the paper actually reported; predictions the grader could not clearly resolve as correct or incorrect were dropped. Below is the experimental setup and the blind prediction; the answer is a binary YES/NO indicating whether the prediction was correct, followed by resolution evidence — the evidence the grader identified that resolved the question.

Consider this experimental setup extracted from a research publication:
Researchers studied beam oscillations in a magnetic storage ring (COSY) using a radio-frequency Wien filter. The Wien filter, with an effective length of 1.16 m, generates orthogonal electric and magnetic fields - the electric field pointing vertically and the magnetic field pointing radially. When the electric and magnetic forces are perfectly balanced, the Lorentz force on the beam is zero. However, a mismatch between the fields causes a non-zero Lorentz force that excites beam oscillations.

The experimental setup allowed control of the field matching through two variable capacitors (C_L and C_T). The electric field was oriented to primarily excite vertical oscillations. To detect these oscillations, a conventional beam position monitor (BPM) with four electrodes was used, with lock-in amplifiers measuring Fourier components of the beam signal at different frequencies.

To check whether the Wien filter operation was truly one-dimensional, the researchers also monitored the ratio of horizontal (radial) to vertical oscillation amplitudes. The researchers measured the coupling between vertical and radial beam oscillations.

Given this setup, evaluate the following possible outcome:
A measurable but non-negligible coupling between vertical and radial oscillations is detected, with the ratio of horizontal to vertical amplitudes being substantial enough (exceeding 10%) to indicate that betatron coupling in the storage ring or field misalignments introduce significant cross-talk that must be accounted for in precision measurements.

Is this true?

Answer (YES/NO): NO